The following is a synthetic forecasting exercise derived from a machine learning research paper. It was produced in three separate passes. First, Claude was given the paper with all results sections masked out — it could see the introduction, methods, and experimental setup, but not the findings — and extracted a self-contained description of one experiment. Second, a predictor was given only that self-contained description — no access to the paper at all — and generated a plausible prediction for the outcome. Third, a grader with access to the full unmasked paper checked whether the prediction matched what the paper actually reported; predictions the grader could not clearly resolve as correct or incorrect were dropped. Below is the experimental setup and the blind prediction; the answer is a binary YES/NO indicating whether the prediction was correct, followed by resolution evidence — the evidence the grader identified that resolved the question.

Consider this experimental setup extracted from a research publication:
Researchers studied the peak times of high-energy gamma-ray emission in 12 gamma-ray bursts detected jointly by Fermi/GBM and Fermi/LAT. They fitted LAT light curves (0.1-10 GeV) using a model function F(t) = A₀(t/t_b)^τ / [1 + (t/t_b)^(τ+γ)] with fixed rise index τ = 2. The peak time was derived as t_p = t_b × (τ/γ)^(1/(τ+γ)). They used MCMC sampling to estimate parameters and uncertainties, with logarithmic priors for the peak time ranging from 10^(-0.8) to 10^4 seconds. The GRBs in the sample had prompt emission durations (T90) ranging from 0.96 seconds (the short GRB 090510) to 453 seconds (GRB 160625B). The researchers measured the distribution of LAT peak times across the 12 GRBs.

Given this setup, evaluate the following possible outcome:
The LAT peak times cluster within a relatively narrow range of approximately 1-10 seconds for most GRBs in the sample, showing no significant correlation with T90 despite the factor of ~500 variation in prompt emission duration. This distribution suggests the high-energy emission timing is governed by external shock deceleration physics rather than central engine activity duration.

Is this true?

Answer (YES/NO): NO